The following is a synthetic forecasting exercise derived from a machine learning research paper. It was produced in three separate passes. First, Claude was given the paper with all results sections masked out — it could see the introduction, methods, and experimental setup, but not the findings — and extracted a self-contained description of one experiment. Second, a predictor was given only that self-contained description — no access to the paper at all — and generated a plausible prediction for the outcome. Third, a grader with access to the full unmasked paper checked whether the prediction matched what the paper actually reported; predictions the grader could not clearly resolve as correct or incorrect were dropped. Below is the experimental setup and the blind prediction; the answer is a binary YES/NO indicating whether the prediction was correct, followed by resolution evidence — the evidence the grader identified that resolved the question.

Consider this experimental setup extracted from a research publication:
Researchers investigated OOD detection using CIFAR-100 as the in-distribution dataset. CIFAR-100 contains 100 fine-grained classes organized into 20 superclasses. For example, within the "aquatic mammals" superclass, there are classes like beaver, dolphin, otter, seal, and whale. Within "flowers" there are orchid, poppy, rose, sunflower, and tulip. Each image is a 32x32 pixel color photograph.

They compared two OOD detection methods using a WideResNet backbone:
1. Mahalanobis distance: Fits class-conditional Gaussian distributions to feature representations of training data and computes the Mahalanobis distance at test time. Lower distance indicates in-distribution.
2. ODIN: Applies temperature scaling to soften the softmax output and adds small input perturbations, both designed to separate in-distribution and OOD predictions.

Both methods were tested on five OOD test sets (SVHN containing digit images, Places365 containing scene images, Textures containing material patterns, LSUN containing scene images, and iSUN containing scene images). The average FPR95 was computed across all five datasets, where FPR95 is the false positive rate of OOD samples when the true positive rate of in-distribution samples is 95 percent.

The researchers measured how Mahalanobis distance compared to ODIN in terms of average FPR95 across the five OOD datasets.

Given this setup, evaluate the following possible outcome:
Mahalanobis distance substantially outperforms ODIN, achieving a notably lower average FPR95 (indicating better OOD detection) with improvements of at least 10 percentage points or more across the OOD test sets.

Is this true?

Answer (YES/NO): YES